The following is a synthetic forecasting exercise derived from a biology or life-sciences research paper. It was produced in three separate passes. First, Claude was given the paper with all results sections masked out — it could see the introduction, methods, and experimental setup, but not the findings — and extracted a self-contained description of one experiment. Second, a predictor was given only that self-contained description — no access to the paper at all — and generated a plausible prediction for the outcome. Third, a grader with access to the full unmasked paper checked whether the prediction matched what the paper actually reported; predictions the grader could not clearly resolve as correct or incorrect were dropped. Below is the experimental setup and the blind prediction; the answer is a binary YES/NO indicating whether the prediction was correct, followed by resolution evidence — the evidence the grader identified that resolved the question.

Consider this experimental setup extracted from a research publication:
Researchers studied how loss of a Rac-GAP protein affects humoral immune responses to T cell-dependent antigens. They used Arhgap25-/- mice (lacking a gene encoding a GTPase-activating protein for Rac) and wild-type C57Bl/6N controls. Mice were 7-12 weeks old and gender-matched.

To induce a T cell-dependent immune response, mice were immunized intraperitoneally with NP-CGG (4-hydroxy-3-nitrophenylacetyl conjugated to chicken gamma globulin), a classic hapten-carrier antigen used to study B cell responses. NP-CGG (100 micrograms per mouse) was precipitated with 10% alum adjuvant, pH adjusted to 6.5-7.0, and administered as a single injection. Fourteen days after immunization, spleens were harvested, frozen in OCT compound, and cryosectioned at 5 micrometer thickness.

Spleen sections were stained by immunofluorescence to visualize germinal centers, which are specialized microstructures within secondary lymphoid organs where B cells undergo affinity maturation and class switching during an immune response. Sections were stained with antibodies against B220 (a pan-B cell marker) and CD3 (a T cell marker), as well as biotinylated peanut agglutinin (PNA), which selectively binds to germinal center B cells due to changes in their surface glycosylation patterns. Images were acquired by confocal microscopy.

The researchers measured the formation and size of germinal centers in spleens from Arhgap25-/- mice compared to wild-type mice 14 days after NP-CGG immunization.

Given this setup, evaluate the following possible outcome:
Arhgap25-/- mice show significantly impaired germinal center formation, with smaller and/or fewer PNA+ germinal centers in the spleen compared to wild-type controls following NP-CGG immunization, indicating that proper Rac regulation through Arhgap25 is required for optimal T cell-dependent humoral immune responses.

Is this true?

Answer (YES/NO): YES